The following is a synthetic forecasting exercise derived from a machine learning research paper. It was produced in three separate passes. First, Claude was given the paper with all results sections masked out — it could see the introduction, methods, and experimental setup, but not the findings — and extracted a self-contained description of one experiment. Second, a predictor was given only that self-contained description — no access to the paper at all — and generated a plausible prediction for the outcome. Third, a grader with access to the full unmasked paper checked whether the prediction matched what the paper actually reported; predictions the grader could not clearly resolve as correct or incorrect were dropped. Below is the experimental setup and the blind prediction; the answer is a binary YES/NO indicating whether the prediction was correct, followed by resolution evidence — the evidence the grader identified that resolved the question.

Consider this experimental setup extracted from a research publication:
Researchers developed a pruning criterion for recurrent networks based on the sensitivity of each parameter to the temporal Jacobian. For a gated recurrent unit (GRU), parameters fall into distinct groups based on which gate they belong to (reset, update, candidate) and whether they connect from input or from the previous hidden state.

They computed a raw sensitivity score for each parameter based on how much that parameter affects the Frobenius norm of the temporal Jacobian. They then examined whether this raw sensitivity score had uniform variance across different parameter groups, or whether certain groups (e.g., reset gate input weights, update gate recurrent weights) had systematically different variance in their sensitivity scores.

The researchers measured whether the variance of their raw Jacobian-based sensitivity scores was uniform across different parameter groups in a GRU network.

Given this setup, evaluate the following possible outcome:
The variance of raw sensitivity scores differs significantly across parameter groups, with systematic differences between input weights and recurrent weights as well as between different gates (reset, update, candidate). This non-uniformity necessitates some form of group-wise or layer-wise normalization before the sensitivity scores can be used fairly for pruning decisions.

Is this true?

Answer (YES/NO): YES